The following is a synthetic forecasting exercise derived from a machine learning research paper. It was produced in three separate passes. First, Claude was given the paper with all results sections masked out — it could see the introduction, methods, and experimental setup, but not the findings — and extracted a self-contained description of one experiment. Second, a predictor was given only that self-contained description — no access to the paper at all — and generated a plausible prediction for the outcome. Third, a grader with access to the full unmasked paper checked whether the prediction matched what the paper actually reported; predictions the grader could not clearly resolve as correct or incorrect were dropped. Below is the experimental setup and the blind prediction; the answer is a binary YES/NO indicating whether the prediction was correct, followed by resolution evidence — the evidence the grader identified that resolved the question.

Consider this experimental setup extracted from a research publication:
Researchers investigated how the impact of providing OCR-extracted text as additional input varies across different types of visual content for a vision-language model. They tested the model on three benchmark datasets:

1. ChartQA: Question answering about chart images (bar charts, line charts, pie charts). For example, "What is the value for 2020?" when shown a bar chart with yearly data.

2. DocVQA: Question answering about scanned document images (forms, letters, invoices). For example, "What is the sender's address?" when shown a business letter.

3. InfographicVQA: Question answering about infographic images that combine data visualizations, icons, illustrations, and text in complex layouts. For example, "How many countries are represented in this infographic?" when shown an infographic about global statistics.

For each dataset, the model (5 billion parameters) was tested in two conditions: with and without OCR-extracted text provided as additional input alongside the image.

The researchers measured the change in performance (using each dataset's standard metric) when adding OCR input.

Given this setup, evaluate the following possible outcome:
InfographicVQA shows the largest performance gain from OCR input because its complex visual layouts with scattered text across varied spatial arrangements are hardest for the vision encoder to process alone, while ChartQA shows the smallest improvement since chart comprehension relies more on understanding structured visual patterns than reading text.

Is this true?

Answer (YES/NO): YES